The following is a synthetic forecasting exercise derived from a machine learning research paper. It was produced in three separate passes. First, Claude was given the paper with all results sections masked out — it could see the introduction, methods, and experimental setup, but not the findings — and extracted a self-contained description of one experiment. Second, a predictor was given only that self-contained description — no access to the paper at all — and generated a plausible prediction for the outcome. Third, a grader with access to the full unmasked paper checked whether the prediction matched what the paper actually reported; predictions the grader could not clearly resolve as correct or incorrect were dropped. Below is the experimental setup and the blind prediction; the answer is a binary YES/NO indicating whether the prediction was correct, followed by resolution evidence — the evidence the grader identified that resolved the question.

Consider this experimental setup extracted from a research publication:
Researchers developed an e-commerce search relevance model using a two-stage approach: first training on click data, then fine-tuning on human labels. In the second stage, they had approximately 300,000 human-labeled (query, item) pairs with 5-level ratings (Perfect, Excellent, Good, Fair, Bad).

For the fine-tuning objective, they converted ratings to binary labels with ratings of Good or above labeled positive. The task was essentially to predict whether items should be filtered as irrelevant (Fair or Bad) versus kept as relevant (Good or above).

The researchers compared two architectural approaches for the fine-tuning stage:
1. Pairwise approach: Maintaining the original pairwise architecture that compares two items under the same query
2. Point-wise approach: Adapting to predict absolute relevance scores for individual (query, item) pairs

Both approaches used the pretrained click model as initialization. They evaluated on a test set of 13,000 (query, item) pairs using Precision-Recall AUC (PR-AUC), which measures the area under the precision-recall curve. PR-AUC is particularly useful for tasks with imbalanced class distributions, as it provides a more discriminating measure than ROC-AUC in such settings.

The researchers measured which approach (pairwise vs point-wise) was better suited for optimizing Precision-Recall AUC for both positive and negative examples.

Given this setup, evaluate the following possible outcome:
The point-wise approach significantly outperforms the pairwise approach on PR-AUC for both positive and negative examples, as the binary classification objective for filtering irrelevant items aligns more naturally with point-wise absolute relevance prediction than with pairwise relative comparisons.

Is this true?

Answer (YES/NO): NO